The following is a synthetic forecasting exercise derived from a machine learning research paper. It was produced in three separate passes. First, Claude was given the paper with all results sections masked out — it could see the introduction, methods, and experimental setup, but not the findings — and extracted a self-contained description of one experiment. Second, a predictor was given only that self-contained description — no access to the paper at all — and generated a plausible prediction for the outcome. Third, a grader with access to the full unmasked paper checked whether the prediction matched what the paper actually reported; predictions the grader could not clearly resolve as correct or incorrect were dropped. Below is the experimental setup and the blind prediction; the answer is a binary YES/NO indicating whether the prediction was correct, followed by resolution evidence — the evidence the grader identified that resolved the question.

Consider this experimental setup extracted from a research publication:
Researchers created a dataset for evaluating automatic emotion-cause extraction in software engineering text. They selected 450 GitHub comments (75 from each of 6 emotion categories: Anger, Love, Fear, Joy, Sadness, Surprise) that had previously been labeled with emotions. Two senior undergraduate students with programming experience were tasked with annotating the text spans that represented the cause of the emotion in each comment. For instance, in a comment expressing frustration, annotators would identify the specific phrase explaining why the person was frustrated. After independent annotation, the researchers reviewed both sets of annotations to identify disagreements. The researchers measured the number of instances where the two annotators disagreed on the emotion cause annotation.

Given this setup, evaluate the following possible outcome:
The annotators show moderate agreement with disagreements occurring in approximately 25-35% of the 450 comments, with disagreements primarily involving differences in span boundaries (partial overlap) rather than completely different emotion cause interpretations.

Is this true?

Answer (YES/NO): NO